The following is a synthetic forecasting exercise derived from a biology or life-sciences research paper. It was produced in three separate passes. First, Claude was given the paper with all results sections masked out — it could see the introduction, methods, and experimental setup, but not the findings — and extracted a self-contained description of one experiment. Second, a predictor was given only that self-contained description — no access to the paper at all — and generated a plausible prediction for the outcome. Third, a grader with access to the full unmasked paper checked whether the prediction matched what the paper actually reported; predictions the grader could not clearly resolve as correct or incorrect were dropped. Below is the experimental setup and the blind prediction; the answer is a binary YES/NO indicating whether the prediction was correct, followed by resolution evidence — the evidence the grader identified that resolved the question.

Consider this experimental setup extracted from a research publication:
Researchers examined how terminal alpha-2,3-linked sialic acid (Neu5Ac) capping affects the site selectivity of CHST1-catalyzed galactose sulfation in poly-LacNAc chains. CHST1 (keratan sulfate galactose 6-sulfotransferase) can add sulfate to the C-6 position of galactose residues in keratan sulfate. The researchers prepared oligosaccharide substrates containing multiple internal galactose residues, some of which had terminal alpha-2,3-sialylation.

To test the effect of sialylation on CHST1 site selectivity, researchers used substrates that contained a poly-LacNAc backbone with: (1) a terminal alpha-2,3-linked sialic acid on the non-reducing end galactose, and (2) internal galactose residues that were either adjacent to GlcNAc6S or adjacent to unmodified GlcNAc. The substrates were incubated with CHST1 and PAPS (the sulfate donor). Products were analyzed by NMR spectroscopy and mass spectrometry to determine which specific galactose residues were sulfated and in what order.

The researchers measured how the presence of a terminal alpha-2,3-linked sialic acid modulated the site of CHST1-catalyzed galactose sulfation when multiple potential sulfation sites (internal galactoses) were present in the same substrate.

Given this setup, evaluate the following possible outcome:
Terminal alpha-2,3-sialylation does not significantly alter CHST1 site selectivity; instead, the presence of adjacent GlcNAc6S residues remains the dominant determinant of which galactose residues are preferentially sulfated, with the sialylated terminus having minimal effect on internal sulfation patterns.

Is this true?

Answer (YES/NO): NO